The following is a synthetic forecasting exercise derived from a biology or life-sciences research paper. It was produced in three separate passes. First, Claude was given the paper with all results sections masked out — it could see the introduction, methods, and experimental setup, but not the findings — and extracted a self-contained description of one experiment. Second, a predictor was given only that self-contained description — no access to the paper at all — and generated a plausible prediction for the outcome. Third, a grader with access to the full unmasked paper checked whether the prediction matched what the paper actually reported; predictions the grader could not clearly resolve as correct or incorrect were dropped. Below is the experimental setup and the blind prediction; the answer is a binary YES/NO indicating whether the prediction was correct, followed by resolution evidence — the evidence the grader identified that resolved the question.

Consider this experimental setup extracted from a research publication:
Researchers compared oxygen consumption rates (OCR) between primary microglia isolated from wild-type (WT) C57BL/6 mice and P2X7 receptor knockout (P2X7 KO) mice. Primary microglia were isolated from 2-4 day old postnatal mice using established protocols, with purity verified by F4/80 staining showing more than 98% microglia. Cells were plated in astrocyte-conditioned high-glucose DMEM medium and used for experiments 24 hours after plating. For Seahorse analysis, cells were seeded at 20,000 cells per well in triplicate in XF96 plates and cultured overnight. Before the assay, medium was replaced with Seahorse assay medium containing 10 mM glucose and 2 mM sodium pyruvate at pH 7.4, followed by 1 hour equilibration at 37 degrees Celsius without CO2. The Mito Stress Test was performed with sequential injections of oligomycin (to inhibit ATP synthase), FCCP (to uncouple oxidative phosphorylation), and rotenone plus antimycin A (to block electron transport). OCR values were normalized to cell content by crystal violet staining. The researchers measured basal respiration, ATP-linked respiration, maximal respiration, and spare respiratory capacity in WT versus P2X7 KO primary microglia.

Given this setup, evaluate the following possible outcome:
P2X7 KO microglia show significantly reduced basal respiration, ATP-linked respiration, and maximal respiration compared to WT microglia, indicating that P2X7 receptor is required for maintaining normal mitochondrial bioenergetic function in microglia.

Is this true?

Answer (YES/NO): YES